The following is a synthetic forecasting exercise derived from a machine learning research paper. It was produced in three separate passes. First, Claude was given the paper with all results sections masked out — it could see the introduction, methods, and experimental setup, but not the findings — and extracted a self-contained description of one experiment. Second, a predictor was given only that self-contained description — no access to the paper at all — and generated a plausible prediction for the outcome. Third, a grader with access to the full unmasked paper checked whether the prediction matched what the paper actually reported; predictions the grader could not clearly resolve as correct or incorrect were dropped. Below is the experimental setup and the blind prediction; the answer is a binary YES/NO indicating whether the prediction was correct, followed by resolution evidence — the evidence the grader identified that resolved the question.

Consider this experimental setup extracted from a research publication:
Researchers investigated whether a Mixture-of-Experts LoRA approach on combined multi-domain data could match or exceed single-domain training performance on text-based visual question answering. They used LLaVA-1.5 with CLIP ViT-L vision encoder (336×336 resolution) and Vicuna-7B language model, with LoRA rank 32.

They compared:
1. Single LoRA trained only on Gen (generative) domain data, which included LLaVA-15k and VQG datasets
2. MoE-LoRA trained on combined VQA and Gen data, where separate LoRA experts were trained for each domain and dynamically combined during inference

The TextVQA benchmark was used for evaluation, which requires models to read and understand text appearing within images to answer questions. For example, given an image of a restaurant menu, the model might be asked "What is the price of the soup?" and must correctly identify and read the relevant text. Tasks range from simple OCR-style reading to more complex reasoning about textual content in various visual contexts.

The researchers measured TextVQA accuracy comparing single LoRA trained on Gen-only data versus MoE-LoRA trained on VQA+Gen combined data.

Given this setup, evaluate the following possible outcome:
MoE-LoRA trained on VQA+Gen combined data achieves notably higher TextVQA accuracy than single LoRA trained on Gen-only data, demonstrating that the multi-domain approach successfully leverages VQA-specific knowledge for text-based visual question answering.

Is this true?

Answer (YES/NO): NO